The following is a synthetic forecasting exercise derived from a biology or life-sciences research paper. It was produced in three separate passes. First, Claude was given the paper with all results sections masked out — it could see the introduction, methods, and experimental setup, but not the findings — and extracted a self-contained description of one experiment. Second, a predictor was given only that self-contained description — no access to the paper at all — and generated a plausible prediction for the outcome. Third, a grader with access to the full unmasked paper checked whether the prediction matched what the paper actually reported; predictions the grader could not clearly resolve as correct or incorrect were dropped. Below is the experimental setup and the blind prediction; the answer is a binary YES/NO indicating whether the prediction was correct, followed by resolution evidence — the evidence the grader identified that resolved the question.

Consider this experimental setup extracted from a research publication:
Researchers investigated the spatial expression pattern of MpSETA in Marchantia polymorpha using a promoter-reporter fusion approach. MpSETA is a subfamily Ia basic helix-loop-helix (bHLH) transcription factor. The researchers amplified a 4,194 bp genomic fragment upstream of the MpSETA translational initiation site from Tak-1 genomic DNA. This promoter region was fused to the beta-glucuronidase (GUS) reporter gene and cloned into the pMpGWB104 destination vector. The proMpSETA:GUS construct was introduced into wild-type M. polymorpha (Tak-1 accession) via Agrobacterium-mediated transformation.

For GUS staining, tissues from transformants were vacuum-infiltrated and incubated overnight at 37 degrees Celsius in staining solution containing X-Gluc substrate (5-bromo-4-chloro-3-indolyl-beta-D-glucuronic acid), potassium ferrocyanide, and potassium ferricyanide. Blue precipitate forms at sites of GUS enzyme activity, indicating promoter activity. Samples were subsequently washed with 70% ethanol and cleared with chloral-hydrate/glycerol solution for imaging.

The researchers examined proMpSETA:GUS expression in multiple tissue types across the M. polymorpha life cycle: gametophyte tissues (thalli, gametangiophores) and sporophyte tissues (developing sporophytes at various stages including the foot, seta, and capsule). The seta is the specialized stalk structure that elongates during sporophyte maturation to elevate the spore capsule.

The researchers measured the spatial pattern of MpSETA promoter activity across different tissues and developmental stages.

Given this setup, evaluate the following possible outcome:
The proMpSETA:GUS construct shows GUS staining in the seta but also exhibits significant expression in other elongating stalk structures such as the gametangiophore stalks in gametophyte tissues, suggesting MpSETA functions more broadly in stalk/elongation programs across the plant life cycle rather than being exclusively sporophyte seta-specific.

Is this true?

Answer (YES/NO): NO